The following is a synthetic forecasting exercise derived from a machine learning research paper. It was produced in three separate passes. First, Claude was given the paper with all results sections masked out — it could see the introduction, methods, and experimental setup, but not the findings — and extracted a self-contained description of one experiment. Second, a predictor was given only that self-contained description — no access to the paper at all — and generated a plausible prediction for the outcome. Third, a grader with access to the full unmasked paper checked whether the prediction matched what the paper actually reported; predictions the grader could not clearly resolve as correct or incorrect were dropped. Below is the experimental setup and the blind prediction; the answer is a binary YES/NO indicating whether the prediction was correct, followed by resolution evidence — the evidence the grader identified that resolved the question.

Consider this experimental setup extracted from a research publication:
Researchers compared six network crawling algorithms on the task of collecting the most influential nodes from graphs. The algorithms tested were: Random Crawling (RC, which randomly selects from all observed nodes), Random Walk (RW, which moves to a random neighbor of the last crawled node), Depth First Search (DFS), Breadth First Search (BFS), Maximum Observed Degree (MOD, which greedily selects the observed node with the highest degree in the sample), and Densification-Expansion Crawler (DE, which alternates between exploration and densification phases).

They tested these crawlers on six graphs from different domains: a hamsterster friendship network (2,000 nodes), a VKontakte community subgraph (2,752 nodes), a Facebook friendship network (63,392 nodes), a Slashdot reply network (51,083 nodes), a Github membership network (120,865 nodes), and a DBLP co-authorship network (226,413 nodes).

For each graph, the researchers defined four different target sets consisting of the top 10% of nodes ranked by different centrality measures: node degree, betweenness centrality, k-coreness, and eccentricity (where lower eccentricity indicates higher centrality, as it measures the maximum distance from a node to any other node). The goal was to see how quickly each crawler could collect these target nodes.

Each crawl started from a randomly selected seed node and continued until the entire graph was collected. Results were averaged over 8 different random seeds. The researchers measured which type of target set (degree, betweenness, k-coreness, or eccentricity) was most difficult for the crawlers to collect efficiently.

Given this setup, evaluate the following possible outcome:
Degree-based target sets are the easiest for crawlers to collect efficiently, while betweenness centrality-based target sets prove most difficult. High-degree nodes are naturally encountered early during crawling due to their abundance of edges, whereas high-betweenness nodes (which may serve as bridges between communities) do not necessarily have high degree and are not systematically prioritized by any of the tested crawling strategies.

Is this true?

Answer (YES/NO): NO